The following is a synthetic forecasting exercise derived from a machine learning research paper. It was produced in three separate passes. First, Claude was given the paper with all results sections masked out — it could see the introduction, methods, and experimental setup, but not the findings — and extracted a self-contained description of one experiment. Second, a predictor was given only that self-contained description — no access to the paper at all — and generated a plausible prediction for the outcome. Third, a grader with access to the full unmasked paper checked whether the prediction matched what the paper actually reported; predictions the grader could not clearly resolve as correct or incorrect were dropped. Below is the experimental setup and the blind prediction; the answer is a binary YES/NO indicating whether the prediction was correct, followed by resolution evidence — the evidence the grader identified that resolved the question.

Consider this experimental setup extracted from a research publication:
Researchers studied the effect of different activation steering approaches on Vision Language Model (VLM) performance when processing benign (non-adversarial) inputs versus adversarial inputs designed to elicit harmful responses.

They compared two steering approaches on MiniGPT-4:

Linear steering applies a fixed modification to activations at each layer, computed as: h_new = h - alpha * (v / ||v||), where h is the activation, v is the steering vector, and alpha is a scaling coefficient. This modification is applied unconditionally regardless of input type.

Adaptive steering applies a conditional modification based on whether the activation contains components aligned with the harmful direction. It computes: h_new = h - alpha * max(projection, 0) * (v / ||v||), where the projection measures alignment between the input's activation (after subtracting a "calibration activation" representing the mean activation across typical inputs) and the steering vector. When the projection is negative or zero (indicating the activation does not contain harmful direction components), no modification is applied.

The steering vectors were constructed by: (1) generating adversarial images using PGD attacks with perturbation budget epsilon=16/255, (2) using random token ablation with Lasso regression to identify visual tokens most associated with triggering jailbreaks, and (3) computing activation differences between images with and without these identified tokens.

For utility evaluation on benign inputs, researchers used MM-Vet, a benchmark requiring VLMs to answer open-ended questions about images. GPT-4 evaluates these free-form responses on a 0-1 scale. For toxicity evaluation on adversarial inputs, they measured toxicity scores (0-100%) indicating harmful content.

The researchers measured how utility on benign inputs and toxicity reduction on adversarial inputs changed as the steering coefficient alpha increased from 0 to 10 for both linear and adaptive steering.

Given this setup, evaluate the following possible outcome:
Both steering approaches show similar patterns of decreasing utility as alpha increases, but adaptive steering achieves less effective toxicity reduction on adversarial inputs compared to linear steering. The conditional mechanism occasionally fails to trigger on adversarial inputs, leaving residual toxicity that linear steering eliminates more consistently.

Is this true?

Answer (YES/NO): NO